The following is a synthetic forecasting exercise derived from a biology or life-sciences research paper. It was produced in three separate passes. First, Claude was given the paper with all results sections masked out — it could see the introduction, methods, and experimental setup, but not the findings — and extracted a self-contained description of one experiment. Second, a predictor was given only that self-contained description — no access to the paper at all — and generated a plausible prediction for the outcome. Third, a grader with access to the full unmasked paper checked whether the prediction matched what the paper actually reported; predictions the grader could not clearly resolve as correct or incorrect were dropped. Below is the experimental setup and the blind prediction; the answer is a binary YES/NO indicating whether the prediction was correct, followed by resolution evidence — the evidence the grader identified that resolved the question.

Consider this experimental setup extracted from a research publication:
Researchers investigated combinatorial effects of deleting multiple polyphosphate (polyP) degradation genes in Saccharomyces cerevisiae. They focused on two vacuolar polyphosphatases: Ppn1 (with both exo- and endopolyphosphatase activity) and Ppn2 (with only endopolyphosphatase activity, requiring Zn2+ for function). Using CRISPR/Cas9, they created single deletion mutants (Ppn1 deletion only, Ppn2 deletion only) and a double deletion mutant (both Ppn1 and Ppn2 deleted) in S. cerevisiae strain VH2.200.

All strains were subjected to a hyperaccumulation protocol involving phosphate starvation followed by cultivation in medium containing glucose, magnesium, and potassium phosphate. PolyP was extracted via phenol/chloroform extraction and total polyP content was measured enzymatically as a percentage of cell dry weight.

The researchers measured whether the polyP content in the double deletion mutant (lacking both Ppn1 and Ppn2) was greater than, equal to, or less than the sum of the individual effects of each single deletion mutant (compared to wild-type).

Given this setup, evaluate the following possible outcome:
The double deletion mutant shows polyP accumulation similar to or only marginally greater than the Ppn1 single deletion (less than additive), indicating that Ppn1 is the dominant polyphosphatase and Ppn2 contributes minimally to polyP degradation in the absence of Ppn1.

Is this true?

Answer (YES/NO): NO